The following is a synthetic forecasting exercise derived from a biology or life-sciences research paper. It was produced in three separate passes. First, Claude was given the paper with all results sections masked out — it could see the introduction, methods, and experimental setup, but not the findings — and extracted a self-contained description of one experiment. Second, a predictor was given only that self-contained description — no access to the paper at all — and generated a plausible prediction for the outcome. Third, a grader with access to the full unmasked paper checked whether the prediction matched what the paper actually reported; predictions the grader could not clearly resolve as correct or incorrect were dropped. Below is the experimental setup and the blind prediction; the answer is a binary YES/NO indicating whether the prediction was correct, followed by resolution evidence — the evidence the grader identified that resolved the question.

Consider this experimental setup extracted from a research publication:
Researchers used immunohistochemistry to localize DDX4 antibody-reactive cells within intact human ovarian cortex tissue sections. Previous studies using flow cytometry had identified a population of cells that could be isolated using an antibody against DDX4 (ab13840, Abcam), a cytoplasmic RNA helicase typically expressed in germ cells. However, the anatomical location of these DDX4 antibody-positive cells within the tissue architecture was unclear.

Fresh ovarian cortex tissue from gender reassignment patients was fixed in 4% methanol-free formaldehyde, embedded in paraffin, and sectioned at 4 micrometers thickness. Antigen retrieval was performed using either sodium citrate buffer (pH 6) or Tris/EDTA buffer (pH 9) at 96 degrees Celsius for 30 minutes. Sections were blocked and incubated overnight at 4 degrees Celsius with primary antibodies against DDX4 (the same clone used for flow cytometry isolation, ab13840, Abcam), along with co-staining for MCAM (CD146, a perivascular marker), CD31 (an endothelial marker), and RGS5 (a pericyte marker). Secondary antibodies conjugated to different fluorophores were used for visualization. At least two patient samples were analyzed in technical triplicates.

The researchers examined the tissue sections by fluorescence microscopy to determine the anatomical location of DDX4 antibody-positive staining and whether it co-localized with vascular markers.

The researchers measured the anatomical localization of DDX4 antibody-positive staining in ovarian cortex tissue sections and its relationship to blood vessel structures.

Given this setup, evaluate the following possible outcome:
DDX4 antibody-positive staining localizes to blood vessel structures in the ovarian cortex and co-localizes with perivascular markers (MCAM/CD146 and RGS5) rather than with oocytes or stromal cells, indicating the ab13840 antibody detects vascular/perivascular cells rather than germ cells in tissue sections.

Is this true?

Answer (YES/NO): NO